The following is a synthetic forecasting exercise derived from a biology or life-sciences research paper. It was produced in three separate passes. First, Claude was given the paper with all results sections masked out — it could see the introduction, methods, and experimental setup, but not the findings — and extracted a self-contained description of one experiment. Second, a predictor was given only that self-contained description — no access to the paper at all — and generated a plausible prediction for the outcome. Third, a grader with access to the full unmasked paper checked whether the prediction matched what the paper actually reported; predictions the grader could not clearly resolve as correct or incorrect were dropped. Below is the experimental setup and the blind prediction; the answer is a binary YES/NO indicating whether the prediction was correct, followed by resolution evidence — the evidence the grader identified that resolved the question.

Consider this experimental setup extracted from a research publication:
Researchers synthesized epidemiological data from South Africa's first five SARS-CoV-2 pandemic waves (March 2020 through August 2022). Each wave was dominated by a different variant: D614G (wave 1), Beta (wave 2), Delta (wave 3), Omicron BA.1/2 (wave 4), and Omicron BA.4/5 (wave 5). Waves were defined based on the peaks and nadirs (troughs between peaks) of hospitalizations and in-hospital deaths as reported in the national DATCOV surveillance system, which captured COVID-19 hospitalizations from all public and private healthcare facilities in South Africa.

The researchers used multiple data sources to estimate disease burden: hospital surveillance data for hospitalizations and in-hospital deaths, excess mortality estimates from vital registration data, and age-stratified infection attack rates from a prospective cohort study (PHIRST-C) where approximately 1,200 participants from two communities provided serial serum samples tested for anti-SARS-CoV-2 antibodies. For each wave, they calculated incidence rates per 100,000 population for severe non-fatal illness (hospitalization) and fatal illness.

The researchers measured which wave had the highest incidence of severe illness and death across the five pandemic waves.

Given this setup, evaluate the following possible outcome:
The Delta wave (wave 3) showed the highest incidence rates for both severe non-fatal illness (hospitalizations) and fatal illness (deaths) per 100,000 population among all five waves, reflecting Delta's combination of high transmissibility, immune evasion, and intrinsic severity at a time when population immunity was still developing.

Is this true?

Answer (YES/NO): YES